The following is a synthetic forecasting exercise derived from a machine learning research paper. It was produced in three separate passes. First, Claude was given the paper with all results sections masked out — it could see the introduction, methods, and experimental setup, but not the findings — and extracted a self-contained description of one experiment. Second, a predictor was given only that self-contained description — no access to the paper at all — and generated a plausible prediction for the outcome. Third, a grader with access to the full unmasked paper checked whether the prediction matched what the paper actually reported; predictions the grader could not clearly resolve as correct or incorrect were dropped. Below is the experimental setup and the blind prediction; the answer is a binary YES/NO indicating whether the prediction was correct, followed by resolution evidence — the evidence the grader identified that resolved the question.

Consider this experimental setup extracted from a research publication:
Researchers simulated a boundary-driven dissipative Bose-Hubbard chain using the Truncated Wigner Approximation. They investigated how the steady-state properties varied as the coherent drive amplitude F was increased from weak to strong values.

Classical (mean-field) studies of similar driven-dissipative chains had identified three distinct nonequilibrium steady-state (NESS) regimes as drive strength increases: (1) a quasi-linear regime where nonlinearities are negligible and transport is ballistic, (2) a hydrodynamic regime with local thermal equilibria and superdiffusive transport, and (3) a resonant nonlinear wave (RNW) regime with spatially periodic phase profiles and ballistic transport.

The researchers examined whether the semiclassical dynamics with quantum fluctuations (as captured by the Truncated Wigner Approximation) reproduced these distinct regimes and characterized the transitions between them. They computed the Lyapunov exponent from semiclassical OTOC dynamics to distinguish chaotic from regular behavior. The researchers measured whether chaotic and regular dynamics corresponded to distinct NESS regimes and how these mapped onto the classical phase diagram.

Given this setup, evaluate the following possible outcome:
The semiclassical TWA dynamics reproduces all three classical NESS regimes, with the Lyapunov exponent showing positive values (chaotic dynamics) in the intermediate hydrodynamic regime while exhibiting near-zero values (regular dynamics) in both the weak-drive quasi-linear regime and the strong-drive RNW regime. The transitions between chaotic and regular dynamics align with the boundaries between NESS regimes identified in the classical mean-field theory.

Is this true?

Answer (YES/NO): YES